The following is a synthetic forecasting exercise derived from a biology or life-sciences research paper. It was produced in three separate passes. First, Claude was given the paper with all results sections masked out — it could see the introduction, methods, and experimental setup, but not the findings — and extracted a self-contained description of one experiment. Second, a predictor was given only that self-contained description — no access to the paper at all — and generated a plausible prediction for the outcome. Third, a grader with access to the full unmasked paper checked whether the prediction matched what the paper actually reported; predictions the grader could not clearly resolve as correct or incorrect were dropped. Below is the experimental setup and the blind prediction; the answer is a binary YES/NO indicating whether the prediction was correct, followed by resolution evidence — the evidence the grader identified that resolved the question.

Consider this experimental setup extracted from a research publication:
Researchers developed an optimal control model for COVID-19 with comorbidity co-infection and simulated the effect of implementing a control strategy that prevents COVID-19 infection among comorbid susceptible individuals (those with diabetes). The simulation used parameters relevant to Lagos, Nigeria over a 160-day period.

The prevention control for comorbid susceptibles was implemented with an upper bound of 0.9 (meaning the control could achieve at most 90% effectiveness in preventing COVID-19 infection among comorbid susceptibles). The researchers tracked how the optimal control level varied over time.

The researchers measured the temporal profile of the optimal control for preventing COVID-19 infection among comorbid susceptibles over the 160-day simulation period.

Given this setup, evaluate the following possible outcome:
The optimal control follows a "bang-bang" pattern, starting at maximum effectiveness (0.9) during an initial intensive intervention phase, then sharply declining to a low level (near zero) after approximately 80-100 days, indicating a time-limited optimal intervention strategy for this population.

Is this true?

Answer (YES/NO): NO